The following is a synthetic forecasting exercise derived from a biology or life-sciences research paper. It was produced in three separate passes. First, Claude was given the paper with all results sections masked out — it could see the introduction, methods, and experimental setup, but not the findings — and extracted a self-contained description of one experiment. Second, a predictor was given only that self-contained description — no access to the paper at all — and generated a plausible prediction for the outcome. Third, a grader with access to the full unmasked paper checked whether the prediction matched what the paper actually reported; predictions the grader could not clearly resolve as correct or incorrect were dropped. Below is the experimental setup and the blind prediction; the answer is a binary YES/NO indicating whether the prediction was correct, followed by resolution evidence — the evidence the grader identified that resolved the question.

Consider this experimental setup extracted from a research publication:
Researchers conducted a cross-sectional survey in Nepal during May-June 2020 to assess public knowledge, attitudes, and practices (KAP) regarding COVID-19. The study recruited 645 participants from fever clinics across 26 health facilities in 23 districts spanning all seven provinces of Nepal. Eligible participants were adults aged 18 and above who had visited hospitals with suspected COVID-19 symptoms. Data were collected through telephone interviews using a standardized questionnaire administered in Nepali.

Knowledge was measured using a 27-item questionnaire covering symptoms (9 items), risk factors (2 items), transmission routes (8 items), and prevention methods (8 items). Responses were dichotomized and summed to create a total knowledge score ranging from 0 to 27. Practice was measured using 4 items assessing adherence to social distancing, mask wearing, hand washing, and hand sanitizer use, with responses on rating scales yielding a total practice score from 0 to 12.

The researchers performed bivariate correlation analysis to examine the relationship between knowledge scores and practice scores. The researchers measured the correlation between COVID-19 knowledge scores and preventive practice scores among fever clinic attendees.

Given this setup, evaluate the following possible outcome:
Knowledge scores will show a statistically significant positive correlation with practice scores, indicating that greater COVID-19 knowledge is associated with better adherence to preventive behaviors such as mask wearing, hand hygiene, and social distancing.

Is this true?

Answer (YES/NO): YES